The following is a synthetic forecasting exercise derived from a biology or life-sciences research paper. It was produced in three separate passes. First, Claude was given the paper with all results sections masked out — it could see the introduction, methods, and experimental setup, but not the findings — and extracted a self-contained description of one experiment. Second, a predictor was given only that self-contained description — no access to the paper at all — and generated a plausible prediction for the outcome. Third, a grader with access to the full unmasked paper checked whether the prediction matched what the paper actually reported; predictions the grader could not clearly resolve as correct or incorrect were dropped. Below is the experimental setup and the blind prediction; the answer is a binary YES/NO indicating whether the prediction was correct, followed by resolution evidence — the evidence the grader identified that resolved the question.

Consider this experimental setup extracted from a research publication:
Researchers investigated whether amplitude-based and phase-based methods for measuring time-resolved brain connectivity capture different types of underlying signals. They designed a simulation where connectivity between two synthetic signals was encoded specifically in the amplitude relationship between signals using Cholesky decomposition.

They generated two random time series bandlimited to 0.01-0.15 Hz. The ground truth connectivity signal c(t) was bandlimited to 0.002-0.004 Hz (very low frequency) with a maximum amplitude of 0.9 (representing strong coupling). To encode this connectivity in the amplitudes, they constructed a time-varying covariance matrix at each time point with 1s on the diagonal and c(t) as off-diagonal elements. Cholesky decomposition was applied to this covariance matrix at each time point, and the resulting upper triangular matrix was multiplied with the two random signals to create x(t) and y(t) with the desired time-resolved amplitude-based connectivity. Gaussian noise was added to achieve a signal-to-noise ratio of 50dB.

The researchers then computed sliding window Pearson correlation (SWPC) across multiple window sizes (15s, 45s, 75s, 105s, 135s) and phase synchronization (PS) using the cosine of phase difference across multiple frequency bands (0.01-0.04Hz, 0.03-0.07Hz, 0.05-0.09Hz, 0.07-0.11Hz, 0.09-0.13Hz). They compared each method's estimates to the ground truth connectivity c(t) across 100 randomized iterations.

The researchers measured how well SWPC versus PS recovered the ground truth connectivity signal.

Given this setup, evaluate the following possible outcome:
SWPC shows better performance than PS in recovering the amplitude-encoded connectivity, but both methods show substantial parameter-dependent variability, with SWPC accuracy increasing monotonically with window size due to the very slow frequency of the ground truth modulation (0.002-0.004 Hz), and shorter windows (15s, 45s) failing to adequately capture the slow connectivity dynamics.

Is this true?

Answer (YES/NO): NO